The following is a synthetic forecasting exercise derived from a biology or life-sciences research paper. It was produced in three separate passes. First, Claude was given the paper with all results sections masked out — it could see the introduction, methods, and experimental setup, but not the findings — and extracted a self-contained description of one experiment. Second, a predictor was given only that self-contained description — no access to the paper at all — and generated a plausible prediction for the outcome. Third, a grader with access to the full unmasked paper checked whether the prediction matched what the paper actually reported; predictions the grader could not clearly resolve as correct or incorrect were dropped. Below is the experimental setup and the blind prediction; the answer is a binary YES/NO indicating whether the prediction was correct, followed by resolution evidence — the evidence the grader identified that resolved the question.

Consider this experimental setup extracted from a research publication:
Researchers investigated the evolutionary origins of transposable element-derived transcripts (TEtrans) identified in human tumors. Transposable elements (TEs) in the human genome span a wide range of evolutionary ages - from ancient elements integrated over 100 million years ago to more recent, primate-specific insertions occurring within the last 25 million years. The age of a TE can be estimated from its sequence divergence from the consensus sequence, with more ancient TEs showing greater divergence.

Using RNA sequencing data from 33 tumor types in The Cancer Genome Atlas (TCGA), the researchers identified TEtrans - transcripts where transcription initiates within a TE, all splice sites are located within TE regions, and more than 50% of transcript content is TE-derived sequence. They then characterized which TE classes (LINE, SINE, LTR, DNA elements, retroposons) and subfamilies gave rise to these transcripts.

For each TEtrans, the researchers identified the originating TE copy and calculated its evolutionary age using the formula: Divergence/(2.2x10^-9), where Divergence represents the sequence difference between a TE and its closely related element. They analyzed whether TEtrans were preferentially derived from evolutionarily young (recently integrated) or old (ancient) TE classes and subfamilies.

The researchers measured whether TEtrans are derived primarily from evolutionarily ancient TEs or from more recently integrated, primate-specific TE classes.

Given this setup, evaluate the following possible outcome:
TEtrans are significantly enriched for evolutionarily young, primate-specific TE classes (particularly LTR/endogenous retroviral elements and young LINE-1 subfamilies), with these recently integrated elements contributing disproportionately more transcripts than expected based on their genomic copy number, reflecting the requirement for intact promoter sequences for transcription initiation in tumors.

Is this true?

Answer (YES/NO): YES